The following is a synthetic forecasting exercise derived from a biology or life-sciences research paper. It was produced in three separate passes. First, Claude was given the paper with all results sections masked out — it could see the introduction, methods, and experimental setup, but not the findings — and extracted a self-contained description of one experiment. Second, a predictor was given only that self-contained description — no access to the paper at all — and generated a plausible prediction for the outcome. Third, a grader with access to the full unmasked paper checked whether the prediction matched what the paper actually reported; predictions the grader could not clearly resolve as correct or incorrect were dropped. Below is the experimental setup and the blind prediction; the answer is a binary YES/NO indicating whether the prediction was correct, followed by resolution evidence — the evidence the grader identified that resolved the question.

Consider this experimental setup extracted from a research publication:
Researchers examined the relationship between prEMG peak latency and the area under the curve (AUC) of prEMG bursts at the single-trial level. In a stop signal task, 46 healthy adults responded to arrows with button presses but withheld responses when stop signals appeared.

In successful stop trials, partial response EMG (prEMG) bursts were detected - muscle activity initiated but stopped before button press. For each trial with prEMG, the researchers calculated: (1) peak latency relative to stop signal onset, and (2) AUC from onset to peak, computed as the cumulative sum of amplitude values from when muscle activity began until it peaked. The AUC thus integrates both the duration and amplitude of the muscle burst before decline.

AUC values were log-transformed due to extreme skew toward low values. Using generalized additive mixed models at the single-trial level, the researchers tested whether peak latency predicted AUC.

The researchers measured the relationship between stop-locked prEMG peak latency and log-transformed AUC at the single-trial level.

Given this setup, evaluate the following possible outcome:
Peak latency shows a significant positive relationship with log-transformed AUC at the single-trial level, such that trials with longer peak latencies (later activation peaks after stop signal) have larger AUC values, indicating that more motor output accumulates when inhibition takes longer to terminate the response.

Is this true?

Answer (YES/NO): NO